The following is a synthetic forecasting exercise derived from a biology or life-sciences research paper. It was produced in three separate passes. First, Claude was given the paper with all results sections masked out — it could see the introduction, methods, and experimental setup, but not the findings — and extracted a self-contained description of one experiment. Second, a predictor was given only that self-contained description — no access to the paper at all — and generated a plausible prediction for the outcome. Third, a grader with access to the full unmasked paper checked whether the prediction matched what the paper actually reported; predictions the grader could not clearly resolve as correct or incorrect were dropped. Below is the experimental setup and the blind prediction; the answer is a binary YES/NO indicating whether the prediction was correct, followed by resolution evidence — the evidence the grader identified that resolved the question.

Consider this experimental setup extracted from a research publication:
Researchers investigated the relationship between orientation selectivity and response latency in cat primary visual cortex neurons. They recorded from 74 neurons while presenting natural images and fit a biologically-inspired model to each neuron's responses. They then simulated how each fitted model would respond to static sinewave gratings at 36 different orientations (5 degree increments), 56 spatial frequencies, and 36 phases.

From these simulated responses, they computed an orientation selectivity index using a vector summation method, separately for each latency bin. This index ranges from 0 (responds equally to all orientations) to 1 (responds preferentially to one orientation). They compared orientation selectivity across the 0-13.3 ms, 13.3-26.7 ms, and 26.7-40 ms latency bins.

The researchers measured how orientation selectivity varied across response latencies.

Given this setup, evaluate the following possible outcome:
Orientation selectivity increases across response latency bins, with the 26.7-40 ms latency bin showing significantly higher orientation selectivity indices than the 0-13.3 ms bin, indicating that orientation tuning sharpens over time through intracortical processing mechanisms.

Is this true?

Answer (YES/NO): YES